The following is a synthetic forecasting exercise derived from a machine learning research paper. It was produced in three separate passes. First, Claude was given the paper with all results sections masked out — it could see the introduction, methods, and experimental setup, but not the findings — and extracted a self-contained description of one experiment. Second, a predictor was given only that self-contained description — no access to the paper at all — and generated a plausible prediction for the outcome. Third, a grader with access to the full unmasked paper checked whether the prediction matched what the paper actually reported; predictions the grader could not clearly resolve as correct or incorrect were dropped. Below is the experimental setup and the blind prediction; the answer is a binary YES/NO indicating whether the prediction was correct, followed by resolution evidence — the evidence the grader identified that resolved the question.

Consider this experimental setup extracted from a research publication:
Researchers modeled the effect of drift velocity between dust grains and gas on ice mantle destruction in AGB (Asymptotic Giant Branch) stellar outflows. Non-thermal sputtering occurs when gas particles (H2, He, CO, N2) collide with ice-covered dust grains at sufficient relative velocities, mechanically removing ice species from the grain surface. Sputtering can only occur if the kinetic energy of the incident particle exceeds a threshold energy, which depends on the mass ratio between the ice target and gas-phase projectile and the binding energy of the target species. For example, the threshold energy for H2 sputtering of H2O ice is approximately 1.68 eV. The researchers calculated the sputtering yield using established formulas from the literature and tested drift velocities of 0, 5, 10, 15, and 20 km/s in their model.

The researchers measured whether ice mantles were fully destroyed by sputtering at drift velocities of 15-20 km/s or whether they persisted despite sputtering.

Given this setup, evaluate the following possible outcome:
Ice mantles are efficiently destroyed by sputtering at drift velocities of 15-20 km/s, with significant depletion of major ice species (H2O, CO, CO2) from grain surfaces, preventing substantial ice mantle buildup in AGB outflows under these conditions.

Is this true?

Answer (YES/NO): NO